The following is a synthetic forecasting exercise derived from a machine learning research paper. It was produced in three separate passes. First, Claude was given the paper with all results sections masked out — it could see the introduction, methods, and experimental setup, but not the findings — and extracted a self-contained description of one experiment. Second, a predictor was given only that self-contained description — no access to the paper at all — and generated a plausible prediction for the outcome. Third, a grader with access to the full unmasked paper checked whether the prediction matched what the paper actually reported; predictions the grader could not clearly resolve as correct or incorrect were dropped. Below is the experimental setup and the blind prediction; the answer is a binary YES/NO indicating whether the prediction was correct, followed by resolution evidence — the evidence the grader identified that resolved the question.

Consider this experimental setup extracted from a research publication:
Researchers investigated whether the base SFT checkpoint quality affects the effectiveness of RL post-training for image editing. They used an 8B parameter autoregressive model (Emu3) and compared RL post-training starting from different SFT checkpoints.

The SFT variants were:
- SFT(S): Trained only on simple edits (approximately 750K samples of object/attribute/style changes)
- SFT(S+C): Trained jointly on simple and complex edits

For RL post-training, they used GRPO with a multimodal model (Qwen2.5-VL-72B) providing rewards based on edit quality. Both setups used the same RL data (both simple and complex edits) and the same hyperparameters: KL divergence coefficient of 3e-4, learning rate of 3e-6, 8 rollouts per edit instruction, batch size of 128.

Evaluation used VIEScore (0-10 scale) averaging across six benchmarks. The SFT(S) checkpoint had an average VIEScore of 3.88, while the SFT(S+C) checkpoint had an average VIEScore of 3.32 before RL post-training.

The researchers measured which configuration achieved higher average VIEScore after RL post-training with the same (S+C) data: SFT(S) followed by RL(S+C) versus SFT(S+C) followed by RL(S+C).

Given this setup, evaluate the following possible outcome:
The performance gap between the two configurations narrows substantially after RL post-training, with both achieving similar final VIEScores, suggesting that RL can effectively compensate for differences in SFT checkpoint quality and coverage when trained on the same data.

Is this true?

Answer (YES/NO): NO